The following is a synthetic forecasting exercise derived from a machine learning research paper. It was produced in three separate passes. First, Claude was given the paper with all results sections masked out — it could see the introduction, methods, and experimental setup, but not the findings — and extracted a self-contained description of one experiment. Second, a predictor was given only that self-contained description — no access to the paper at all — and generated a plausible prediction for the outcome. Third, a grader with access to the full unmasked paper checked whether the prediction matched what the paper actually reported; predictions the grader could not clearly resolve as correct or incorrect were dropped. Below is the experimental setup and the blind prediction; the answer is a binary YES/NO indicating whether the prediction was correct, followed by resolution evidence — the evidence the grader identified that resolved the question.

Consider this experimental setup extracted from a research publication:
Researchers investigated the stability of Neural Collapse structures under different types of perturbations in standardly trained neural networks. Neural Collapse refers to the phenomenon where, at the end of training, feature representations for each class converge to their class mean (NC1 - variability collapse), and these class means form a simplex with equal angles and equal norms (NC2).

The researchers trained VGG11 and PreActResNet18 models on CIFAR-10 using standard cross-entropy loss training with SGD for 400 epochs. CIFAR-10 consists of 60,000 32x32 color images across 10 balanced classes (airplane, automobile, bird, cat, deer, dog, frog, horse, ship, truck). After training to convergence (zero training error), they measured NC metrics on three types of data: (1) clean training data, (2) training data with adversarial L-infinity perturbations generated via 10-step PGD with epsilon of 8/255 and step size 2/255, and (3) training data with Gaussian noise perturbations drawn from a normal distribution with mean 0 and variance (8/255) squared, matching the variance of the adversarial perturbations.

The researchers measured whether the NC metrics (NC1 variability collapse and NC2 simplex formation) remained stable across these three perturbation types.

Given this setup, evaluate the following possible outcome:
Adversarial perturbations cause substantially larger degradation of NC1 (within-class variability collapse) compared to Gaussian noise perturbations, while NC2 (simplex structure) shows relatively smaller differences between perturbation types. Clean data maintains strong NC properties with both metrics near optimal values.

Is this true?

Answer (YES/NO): NO